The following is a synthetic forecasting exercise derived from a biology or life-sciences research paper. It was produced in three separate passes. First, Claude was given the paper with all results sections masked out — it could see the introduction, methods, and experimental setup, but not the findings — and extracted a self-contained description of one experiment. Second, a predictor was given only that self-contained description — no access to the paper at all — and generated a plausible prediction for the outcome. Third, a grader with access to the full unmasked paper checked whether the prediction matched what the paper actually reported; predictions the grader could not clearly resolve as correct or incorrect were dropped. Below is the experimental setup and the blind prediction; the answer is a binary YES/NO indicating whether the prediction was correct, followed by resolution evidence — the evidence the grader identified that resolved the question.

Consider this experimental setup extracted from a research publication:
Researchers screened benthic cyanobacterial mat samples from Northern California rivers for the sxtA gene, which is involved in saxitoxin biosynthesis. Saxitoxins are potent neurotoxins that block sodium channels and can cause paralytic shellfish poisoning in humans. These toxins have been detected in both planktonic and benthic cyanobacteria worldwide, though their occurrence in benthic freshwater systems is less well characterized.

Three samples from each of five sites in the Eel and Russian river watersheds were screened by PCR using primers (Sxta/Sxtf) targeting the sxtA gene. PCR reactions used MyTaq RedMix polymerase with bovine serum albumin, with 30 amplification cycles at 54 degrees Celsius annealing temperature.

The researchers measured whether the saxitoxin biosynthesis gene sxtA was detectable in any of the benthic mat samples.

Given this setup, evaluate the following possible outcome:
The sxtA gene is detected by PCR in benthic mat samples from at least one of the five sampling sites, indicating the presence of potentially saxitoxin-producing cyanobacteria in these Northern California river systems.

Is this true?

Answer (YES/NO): NO